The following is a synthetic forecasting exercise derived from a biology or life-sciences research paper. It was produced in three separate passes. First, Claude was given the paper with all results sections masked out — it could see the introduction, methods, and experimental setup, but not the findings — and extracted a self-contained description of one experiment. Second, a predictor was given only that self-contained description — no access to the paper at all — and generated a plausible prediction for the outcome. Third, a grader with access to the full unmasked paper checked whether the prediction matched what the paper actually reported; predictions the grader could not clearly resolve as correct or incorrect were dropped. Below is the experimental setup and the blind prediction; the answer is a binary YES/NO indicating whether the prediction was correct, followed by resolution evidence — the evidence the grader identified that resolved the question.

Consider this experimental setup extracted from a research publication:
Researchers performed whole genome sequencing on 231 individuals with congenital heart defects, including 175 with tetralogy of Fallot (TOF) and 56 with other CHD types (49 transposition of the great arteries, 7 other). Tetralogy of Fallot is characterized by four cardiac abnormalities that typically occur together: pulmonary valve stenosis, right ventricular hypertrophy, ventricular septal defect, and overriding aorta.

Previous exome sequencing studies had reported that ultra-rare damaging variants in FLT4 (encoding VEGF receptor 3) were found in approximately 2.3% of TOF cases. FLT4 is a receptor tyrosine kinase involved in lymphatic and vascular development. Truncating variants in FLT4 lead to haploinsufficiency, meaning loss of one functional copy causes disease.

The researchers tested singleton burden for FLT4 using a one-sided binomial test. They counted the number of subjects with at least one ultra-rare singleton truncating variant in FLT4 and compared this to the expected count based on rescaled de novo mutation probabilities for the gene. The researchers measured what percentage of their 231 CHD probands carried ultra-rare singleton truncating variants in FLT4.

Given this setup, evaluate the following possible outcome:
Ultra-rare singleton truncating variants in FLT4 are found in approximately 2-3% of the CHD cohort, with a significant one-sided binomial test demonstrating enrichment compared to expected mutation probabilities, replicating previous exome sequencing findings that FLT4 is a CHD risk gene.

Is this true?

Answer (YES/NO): YES